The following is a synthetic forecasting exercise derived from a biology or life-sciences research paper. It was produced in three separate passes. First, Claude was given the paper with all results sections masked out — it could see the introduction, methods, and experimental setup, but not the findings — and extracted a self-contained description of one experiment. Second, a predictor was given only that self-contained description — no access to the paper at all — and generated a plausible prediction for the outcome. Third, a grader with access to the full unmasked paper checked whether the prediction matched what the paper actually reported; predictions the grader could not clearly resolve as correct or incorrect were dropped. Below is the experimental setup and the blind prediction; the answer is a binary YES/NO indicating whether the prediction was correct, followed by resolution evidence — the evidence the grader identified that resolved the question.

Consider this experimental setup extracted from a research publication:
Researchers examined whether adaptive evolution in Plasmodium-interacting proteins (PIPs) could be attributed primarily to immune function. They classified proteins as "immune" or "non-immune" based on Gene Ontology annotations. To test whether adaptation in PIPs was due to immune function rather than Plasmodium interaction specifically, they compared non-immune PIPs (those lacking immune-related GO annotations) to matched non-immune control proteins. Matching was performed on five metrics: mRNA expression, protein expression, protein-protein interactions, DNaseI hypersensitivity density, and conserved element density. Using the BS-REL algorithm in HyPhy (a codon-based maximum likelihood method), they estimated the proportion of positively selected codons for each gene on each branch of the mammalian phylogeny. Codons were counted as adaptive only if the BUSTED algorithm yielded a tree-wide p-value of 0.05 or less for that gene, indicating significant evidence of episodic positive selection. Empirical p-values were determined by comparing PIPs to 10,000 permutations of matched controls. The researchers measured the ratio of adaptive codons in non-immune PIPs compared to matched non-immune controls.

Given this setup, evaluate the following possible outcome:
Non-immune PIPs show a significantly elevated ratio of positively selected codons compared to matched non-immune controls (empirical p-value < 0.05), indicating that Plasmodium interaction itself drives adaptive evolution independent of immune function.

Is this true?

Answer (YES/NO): YES